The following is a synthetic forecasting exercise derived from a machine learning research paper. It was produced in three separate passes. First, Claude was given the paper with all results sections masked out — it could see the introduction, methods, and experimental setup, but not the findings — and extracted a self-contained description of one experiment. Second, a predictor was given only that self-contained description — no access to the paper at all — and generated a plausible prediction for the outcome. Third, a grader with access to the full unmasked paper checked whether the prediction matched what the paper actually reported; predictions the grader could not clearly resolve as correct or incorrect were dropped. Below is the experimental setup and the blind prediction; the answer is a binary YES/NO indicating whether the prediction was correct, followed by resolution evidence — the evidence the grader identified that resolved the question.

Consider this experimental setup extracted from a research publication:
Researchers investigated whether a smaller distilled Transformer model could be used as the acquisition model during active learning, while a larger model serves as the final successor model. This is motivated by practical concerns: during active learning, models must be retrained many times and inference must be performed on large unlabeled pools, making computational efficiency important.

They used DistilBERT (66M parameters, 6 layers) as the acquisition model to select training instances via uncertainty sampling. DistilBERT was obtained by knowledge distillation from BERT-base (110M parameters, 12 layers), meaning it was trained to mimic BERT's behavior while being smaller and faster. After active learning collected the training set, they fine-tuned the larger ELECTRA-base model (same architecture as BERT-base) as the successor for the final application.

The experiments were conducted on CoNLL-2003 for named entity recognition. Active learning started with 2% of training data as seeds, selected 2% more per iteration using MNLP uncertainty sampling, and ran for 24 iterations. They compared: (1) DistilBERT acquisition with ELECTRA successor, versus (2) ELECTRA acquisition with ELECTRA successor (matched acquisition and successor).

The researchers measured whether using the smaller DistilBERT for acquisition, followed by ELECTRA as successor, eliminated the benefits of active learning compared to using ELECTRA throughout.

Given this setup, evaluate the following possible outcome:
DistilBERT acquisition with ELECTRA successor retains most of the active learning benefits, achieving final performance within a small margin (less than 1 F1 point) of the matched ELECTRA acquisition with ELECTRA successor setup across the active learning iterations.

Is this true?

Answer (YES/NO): NO